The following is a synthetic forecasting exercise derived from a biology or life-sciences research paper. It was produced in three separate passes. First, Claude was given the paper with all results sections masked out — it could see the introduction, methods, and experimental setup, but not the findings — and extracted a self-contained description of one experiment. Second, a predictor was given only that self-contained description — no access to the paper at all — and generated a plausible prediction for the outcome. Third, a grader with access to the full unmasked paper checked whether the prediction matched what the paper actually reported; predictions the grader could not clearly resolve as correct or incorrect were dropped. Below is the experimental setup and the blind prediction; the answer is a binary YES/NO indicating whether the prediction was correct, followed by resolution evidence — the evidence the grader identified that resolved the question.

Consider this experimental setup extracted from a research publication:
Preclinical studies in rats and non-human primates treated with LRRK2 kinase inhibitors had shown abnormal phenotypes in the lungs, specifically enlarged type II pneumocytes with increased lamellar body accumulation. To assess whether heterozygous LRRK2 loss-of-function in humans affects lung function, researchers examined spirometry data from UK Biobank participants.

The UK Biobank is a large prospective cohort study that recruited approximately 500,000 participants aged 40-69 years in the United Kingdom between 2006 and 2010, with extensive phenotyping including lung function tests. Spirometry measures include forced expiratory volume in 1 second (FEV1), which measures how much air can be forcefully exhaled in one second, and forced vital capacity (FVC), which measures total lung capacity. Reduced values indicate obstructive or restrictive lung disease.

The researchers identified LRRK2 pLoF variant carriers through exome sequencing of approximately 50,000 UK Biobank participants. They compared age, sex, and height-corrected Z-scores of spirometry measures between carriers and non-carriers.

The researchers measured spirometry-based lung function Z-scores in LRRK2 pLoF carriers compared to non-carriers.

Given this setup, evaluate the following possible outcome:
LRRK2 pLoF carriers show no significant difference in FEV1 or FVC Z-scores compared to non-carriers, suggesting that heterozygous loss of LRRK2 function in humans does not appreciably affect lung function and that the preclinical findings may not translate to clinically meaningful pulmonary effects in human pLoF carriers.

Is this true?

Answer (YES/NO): YES